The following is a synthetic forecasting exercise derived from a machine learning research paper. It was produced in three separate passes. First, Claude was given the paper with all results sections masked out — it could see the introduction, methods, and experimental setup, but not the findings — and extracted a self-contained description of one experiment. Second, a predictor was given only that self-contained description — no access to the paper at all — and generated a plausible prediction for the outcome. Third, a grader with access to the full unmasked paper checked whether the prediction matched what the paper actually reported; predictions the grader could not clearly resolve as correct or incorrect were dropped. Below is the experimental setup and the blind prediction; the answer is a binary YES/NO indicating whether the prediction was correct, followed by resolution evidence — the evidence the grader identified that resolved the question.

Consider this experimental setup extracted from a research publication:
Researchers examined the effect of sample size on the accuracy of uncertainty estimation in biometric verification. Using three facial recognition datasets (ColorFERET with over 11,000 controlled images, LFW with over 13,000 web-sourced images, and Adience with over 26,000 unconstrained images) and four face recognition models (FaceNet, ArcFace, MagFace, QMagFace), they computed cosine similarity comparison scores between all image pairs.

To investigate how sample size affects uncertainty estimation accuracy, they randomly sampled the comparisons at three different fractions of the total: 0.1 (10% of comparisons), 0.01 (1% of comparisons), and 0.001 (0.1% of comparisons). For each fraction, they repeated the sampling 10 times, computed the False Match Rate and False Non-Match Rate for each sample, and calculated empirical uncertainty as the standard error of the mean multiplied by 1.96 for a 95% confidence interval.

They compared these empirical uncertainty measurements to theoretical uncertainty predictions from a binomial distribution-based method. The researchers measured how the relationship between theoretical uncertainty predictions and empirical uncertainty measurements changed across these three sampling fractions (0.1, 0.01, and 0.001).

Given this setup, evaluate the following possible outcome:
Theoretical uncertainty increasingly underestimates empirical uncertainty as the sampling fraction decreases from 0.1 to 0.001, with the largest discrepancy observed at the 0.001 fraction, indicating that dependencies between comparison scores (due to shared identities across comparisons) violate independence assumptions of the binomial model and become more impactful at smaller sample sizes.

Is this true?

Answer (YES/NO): NO